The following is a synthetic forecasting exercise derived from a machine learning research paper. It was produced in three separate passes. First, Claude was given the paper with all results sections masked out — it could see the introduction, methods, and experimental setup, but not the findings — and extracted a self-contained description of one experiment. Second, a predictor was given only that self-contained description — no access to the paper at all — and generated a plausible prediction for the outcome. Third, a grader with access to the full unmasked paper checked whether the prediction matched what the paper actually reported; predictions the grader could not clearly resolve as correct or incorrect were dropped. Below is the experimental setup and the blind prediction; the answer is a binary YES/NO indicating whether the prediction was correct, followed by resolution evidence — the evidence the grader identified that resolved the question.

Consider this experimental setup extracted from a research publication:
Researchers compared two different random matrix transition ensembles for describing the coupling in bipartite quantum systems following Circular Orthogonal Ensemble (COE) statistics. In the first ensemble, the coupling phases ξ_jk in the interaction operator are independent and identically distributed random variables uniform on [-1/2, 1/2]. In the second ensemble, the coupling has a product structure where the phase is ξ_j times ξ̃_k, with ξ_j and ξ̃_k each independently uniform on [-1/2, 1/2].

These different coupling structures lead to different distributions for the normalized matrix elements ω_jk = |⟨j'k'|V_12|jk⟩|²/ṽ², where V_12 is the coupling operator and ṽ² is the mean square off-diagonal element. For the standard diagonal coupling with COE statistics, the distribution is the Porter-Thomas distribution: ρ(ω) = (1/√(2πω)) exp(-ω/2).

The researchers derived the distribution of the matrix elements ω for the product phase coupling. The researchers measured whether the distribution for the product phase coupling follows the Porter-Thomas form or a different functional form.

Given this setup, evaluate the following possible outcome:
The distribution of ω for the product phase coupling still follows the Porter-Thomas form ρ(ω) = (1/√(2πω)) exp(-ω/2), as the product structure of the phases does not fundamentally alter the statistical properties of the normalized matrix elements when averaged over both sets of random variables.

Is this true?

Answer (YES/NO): NO